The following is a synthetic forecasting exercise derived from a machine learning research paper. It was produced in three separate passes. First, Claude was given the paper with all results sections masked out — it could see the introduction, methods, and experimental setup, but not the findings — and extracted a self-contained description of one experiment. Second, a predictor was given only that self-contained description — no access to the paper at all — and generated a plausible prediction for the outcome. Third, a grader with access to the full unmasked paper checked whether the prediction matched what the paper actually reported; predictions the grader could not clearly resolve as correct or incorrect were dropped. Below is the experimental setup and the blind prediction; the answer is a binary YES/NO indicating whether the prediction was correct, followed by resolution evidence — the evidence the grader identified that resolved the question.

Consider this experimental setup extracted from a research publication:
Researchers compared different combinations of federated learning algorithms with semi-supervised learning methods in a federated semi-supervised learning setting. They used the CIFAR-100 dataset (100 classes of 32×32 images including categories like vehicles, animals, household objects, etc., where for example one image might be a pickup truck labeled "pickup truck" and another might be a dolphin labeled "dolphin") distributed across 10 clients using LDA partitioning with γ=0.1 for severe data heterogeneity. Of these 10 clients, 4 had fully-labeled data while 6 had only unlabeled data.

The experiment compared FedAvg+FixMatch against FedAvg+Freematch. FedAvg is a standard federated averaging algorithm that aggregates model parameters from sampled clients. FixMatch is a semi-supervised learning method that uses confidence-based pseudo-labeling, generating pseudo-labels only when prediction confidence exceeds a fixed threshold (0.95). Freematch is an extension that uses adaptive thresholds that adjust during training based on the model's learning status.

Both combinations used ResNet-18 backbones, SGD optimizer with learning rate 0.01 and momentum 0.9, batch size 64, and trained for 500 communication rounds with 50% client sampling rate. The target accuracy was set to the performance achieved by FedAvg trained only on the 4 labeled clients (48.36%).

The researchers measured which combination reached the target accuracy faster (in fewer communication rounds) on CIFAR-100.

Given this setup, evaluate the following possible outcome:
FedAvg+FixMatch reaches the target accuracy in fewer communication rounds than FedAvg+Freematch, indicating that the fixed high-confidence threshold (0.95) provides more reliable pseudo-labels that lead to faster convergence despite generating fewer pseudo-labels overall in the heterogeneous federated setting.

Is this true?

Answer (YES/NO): YES